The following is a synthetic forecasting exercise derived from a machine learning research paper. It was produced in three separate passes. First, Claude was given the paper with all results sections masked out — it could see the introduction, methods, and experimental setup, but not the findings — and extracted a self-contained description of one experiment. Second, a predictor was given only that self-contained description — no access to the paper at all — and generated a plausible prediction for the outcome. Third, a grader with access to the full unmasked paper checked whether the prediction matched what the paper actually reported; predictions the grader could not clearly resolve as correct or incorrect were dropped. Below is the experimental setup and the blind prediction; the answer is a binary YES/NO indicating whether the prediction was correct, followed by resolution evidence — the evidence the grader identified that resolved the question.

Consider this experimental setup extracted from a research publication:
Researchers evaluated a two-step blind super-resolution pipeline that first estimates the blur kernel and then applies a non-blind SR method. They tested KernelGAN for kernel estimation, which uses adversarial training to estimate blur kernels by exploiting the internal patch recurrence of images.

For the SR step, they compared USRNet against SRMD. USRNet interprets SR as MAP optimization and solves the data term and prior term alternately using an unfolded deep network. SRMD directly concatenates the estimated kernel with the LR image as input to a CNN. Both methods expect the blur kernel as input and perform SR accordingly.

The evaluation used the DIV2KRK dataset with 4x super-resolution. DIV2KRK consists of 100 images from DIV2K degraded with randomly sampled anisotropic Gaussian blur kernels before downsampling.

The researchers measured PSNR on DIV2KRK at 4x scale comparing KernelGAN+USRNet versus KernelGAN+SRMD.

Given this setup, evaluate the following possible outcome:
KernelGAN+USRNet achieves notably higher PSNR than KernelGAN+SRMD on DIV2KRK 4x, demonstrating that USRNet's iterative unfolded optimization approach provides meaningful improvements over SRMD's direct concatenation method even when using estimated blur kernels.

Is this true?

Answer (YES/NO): NO